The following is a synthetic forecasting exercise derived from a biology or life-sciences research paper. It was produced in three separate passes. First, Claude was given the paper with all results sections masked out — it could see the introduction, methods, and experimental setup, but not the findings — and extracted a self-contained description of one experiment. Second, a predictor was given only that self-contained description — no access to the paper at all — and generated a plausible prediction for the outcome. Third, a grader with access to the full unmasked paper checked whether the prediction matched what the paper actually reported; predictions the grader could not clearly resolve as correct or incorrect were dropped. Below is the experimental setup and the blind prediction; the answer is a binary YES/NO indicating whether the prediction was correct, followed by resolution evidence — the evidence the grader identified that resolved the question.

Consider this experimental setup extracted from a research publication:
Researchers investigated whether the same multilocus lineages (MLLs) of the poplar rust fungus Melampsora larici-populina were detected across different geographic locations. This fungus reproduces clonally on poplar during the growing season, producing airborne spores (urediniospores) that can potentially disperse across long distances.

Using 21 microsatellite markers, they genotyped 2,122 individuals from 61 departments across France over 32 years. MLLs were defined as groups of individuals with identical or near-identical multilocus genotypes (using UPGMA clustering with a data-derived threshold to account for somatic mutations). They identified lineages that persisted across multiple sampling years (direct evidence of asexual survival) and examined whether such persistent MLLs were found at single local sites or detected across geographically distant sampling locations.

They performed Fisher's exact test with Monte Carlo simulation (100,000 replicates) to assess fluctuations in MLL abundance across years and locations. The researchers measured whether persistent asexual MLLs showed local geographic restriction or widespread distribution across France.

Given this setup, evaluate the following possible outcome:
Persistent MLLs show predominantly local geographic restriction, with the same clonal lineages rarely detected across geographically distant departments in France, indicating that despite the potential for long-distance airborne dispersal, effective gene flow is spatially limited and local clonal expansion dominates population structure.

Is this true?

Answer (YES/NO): NO